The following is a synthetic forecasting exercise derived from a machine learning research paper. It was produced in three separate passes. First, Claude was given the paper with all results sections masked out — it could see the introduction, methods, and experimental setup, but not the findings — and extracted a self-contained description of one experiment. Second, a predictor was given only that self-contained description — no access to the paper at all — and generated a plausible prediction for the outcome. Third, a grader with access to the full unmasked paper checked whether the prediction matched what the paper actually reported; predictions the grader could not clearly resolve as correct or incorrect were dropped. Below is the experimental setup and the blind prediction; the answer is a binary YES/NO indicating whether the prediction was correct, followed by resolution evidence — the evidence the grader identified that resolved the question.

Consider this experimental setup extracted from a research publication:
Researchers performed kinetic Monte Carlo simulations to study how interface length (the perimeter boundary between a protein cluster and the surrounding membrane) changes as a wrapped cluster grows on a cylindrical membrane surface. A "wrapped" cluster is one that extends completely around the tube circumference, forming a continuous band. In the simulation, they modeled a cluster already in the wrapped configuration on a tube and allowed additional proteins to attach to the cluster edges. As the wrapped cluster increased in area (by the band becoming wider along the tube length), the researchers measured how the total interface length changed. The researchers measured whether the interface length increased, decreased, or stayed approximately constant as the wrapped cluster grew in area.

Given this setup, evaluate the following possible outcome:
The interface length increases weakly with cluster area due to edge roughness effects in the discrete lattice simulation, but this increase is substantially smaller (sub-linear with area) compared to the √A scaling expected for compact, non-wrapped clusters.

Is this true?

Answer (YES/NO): NO